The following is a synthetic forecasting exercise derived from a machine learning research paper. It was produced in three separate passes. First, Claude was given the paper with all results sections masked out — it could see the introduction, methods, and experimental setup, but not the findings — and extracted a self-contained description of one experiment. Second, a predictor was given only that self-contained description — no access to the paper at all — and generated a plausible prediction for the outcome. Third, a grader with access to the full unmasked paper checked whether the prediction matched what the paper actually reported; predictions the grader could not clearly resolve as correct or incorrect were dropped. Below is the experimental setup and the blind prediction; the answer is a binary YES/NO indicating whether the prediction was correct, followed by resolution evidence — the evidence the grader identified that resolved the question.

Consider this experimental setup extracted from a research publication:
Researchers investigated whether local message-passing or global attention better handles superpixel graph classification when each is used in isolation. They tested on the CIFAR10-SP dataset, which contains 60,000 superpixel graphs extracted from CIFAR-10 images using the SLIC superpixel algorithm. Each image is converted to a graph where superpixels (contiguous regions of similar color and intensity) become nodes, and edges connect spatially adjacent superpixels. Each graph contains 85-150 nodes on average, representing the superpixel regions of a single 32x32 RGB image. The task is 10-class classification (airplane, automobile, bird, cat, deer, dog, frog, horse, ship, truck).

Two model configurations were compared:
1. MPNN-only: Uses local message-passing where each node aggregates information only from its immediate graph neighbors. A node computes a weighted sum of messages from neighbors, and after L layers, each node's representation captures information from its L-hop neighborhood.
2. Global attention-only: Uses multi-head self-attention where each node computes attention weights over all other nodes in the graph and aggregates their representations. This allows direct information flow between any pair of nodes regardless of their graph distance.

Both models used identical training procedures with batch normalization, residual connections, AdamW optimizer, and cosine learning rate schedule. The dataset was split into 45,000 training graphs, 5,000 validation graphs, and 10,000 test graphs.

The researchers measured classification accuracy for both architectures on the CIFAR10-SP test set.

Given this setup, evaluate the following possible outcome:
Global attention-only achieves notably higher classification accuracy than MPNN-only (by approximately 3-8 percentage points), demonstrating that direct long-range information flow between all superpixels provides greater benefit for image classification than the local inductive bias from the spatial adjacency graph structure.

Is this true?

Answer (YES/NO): NO